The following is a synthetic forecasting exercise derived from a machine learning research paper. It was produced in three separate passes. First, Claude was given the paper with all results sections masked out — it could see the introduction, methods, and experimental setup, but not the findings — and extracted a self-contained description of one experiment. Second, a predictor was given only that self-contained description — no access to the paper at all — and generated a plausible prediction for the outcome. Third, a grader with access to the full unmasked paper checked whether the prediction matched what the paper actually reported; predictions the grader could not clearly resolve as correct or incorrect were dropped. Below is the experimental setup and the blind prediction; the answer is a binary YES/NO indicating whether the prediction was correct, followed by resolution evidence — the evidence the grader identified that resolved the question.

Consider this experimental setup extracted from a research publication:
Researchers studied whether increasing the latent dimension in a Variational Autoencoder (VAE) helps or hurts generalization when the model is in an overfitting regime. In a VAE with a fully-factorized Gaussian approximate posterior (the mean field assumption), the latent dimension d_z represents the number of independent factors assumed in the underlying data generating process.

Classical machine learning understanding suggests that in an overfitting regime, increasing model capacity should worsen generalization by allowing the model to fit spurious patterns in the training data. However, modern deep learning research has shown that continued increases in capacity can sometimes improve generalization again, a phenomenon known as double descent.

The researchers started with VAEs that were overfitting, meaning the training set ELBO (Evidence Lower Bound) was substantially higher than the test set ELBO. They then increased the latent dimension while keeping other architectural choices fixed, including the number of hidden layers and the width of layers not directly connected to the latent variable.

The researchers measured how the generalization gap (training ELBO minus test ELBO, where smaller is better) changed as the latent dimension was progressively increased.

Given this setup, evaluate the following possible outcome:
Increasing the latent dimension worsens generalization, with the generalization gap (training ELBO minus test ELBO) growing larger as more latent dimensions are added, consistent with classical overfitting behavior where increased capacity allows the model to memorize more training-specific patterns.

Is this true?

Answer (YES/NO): NO